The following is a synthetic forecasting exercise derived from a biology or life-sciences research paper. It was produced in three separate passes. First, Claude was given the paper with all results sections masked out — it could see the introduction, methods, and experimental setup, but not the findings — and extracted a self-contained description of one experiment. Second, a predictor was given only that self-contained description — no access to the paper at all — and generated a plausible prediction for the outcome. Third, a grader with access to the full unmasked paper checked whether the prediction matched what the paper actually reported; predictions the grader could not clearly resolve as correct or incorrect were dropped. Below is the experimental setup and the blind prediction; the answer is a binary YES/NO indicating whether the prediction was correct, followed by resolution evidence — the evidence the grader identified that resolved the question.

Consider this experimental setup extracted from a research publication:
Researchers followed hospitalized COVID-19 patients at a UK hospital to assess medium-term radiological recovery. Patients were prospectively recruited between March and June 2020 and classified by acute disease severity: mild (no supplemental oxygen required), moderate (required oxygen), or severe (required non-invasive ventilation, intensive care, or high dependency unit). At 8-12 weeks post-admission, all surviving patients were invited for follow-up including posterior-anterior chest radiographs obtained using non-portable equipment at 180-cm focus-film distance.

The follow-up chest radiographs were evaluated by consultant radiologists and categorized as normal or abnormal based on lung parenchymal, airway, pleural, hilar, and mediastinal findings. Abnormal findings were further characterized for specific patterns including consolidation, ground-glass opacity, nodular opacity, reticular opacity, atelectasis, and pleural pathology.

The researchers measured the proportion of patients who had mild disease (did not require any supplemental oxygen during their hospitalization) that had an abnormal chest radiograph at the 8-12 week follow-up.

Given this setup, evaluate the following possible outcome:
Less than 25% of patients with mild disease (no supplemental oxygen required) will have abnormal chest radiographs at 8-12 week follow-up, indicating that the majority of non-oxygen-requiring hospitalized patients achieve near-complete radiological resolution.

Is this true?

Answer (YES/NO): YES